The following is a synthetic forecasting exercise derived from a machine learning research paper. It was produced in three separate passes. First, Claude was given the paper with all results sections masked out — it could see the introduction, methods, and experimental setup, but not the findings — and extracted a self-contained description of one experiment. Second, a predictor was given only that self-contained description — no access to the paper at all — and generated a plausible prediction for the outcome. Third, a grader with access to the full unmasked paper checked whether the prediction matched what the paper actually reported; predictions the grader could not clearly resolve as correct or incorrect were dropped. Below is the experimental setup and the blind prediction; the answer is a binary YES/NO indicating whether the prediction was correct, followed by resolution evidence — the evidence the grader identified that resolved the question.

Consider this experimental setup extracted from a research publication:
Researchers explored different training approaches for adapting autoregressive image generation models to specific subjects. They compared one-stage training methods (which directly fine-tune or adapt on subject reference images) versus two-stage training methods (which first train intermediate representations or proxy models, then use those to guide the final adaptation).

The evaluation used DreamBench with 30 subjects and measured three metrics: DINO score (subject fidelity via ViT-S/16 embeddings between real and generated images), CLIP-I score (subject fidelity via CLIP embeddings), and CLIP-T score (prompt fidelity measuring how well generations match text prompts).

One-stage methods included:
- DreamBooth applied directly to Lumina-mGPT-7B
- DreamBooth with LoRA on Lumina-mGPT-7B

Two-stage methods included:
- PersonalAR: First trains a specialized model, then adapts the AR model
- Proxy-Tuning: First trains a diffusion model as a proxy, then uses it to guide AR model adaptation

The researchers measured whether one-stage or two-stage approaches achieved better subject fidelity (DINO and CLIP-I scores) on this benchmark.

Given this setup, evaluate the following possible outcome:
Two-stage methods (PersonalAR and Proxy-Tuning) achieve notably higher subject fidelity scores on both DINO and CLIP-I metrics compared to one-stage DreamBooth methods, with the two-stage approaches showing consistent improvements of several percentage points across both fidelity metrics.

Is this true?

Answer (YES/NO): YES